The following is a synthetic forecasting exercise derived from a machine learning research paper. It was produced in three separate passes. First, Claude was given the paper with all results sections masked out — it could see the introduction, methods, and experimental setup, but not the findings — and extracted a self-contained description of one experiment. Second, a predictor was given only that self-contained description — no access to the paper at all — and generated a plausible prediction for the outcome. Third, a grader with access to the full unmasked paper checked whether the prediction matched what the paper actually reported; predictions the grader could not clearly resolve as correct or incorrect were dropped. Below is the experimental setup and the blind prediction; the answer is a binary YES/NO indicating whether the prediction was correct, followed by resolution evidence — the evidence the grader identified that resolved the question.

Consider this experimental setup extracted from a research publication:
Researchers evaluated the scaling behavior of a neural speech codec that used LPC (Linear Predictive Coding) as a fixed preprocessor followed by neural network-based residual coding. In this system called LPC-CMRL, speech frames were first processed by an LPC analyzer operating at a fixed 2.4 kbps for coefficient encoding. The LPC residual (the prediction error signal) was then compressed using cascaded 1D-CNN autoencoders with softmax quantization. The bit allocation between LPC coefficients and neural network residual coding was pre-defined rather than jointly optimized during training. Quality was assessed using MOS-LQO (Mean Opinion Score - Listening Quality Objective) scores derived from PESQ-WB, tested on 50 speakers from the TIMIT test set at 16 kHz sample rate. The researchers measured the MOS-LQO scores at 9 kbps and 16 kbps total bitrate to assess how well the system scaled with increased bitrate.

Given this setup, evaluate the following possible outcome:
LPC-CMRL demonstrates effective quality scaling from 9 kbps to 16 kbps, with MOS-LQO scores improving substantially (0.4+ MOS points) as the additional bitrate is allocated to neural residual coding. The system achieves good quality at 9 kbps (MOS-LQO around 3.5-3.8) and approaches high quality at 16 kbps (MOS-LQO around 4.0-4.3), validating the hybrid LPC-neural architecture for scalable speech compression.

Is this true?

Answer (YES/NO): NO